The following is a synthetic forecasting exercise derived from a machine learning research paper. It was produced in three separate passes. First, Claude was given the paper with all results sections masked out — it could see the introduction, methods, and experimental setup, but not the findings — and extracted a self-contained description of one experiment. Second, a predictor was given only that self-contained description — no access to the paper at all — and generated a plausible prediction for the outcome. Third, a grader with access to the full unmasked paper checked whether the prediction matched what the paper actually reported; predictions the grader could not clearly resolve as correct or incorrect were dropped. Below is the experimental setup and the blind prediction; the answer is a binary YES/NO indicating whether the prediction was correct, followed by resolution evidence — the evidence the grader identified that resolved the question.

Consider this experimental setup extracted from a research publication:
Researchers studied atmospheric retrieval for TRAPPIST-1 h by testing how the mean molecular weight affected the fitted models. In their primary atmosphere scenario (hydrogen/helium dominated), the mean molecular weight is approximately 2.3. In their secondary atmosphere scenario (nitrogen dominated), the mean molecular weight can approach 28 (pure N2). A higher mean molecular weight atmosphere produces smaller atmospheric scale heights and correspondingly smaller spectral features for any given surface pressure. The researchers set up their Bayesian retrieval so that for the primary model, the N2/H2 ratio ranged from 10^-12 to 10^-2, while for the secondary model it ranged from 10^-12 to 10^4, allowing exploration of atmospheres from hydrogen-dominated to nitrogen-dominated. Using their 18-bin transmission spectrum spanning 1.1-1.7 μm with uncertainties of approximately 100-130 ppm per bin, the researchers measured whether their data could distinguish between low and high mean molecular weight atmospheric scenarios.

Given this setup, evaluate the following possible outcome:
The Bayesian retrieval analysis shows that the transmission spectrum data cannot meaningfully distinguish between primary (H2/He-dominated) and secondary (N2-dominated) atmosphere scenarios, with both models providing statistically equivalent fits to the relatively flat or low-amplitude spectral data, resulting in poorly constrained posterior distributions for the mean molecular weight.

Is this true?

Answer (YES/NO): YES